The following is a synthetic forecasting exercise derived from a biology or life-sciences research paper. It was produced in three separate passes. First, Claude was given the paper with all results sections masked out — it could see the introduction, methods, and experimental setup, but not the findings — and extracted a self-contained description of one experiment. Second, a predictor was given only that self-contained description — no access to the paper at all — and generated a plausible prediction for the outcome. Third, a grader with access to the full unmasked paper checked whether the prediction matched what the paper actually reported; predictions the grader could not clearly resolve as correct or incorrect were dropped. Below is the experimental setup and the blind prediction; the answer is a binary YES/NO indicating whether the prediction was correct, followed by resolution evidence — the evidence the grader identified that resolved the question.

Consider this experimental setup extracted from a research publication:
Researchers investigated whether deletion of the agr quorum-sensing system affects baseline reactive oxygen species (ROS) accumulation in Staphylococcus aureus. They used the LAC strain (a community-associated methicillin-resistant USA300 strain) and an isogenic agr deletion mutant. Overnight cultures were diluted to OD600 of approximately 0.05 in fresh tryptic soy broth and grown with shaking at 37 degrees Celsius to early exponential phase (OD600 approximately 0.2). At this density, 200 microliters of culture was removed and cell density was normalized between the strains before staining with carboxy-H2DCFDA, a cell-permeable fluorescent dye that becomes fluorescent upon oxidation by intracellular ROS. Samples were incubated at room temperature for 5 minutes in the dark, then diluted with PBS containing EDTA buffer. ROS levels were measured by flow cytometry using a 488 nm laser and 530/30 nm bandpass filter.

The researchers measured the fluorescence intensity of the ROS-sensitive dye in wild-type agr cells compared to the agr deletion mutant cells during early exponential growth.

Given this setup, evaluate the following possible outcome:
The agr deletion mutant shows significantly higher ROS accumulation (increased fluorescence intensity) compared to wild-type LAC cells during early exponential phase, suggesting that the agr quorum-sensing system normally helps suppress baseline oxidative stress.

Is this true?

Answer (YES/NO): YES